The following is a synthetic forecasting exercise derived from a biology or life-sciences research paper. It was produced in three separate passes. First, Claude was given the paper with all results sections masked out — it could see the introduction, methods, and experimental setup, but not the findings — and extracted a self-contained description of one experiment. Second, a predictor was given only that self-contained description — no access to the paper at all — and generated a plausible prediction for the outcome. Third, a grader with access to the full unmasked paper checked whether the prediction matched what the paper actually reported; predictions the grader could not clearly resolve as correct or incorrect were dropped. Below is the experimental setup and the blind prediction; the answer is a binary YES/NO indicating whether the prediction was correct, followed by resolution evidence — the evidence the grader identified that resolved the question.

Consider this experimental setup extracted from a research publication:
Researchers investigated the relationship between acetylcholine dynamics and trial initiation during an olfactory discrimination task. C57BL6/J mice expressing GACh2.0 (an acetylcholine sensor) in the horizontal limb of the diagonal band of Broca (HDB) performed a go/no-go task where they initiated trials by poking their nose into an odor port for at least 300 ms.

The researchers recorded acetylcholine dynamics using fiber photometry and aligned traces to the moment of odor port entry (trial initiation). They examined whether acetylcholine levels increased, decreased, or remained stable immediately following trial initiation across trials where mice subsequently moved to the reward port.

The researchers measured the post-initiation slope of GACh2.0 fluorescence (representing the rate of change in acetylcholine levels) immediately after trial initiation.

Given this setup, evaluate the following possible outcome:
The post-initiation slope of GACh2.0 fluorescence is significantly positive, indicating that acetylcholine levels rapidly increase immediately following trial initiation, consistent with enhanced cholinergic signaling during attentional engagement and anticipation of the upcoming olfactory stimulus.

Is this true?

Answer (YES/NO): YES